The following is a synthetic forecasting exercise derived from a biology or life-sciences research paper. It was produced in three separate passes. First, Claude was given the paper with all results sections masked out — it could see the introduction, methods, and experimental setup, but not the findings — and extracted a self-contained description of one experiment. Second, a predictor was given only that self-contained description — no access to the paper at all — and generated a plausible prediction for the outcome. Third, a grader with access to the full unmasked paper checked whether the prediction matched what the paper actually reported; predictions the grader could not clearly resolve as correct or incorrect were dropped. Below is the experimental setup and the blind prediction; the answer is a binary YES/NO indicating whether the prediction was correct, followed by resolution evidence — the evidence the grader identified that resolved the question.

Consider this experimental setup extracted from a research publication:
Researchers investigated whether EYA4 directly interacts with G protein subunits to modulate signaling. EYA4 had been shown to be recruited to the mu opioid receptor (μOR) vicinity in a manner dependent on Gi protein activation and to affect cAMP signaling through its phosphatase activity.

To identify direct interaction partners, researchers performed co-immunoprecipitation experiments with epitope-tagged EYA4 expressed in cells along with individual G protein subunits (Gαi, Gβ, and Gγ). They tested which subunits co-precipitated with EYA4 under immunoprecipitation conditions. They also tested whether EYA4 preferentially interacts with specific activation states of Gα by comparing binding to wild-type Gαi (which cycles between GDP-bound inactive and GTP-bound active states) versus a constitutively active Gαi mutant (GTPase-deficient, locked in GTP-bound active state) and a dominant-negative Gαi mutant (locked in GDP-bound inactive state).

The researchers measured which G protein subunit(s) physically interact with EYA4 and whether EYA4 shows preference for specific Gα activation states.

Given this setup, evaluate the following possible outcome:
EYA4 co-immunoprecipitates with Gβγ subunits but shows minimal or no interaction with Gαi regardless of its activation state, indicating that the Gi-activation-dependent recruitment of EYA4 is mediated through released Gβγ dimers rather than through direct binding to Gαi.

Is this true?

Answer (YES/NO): NO